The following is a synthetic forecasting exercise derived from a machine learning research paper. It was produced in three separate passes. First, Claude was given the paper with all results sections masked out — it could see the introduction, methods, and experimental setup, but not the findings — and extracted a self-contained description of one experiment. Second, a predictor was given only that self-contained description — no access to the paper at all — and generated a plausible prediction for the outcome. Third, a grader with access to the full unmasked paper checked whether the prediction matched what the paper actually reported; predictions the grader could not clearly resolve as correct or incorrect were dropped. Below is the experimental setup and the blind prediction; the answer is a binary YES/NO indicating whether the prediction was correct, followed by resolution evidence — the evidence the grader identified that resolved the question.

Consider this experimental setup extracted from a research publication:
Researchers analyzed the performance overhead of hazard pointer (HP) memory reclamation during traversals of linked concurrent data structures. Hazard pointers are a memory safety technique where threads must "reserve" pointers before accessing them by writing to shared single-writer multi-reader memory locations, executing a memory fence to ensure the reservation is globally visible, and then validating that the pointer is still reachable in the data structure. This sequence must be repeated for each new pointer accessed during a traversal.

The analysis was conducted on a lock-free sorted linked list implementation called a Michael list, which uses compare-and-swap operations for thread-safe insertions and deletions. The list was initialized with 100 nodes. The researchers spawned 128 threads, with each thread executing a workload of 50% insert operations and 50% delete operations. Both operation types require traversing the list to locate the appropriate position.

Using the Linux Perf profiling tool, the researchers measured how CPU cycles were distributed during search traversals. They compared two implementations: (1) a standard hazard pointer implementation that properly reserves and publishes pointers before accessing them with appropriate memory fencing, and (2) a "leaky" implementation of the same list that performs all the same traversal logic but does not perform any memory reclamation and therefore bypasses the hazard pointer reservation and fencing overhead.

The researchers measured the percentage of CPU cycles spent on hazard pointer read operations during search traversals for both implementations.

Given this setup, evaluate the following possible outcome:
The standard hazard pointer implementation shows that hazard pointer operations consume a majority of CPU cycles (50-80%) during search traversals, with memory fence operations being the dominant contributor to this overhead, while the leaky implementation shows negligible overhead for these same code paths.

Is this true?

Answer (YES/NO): NO